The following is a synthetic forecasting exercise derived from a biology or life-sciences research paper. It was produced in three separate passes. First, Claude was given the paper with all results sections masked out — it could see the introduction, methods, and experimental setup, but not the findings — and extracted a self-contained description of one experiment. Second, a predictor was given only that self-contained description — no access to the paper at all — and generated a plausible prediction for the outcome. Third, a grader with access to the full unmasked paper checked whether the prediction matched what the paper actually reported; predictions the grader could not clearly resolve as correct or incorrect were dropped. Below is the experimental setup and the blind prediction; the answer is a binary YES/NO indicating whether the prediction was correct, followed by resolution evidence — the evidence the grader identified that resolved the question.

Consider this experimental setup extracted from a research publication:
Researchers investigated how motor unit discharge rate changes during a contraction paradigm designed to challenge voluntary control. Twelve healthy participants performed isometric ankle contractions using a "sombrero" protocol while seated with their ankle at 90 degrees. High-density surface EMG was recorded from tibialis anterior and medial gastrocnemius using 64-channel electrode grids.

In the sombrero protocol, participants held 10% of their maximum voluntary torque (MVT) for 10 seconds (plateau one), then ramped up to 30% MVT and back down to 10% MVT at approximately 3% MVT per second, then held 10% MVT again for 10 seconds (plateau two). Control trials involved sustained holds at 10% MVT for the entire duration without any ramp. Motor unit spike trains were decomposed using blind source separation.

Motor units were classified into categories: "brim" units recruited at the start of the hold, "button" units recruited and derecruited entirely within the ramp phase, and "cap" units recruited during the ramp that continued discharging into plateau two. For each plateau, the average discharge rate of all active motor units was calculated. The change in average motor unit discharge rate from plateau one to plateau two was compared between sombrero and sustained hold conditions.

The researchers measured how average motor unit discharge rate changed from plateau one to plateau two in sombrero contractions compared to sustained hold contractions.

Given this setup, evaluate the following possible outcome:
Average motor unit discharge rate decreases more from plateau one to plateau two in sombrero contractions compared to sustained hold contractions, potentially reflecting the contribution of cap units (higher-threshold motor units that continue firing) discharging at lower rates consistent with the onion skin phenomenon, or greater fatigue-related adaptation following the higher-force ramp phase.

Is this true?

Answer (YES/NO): YES